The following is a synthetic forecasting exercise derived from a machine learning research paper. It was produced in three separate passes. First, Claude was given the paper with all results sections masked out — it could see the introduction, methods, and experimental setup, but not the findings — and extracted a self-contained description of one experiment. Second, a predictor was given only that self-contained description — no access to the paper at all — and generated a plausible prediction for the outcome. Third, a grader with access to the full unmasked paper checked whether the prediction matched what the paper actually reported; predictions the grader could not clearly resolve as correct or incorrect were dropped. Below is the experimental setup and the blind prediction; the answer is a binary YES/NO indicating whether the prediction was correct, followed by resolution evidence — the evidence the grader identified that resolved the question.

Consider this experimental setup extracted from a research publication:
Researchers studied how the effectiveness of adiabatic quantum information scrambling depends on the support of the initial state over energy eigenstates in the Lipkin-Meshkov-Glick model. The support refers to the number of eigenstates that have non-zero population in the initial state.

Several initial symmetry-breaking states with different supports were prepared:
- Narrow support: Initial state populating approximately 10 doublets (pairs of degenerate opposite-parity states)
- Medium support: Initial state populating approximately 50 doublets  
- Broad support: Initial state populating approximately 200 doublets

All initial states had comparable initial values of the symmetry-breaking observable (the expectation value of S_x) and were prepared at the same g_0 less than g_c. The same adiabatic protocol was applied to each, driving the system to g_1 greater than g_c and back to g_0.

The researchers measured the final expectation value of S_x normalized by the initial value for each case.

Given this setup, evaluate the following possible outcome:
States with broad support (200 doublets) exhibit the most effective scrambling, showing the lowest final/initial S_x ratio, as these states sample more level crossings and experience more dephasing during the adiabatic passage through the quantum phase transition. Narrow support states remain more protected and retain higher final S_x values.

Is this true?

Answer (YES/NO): YES